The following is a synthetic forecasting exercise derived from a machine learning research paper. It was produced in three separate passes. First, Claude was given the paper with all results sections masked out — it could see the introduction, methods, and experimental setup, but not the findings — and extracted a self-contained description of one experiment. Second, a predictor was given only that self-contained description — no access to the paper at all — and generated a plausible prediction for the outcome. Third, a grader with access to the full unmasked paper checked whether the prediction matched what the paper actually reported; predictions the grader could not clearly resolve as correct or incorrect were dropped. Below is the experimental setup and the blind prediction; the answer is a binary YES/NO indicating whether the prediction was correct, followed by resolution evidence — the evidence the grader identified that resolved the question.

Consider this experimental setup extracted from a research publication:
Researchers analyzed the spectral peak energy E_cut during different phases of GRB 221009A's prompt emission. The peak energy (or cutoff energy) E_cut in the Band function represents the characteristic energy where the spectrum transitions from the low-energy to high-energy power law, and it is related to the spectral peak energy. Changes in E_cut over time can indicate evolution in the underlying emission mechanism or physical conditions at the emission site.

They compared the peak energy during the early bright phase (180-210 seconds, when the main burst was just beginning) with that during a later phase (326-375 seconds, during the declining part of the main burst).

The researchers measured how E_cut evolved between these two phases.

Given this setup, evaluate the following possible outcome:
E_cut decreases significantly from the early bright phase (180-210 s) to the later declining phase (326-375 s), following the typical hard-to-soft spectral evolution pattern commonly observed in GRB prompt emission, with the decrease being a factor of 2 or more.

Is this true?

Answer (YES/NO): YES